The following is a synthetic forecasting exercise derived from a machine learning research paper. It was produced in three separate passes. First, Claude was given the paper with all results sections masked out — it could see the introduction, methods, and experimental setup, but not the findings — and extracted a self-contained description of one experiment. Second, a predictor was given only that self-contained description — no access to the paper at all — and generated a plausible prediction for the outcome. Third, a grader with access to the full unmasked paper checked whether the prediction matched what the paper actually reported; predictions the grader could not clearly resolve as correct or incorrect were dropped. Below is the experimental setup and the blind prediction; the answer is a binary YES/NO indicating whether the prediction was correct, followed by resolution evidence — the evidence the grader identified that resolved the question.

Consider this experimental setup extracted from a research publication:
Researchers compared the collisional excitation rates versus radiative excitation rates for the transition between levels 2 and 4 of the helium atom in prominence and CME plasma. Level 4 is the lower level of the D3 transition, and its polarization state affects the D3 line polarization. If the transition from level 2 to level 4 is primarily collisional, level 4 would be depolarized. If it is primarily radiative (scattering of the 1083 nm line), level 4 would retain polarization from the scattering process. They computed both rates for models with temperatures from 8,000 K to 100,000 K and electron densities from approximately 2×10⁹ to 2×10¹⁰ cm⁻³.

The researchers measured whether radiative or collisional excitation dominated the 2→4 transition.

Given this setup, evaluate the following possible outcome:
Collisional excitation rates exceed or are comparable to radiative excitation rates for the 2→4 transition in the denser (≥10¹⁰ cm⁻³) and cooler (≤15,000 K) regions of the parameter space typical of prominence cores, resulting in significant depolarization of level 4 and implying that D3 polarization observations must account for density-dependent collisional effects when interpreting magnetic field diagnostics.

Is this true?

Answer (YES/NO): NO